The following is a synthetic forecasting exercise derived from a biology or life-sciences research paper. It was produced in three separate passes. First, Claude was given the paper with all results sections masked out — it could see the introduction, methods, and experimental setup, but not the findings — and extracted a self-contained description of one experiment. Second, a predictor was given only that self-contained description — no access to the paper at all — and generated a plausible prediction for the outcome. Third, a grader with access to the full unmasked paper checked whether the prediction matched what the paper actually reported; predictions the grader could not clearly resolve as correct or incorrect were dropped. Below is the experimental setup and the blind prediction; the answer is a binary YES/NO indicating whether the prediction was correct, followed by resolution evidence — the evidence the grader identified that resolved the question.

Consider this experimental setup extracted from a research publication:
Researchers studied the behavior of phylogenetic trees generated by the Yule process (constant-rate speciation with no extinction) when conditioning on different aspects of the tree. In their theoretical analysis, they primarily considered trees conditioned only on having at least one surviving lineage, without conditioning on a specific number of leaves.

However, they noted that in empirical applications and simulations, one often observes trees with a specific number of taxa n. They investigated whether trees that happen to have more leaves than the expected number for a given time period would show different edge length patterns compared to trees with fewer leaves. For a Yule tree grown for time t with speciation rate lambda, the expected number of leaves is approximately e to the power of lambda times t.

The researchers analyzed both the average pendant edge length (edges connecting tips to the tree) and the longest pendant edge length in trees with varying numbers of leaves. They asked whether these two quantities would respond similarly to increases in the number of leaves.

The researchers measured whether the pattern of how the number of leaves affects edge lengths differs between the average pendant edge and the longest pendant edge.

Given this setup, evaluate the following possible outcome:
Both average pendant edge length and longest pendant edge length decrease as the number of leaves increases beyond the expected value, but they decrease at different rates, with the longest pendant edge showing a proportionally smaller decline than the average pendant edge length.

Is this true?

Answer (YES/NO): NO